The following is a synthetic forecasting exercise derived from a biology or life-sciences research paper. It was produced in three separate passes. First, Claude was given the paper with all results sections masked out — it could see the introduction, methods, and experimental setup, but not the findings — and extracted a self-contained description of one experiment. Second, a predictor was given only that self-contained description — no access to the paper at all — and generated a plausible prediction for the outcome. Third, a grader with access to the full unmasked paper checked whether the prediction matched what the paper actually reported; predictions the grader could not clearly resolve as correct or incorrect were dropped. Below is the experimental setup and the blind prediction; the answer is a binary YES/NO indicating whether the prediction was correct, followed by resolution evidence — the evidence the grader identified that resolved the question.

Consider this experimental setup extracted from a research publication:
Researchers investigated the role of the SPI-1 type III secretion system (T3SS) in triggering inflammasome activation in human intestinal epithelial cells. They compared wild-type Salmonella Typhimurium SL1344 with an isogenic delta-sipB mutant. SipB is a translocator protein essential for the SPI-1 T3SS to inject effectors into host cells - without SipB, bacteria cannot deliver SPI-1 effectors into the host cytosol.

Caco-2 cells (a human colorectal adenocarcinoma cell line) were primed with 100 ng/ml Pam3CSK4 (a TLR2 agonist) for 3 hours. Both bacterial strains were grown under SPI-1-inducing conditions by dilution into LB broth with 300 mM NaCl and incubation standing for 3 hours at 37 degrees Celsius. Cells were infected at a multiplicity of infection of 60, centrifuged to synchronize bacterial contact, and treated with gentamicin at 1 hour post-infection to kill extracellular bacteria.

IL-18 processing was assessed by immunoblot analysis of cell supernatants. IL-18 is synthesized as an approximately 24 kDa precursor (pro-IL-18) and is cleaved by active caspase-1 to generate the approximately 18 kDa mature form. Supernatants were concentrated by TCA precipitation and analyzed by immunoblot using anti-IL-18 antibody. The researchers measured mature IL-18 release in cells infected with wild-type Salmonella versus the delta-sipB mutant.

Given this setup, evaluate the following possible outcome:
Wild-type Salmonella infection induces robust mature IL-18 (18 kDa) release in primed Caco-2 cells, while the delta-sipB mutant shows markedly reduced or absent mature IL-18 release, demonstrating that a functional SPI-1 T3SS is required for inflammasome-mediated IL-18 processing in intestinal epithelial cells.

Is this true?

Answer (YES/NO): YES